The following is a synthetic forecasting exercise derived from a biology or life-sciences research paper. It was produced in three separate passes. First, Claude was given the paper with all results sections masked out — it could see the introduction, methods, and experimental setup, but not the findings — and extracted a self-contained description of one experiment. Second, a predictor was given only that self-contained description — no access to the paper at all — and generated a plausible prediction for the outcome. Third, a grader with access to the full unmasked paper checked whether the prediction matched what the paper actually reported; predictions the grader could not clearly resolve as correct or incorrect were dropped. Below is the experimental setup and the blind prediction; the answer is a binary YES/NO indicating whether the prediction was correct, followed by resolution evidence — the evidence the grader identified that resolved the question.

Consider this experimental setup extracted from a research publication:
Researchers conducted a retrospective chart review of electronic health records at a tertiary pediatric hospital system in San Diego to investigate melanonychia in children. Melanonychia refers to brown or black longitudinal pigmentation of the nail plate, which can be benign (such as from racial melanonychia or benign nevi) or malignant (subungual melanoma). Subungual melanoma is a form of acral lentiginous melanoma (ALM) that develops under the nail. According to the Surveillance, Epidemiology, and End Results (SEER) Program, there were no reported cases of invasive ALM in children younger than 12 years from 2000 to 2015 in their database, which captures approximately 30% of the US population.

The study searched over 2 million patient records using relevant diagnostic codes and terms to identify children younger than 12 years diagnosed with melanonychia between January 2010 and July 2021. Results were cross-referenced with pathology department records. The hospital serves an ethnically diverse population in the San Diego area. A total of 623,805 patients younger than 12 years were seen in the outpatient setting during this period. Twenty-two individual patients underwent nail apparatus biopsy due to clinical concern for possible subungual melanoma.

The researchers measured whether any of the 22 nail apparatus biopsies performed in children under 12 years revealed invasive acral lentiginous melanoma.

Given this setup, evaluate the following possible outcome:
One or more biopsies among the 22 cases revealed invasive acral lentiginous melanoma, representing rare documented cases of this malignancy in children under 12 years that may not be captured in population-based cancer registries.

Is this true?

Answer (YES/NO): NO